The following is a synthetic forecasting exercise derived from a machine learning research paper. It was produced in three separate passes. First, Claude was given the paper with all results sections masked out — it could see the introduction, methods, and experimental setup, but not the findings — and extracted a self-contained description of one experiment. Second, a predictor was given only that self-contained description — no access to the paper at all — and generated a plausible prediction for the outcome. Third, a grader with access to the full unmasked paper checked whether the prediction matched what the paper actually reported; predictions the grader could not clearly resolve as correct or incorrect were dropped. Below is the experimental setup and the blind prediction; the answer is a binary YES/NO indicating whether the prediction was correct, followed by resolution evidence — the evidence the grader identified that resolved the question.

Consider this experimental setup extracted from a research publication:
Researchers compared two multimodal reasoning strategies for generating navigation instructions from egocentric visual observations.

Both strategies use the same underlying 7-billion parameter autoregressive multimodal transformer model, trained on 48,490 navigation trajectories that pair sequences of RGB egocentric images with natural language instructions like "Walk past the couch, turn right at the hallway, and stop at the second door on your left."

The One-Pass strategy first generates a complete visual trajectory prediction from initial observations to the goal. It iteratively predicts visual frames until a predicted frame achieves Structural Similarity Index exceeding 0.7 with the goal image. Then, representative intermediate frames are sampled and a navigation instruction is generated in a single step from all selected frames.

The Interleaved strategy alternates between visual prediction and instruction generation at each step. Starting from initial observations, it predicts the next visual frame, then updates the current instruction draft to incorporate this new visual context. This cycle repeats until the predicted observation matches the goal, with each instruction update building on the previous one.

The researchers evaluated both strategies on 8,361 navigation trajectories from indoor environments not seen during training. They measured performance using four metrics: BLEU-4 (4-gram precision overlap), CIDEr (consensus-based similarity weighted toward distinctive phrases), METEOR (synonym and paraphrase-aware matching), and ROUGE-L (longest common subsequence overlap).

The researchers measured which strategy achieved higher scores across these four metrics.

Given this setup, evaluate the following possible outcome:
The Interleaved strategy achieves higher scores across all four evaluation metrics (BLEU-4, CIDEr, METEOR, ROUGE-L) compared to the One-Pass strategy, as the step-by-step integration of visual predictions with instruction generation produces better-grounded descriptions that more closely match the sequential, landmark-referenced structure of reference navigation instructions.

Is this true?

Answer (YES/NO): YES